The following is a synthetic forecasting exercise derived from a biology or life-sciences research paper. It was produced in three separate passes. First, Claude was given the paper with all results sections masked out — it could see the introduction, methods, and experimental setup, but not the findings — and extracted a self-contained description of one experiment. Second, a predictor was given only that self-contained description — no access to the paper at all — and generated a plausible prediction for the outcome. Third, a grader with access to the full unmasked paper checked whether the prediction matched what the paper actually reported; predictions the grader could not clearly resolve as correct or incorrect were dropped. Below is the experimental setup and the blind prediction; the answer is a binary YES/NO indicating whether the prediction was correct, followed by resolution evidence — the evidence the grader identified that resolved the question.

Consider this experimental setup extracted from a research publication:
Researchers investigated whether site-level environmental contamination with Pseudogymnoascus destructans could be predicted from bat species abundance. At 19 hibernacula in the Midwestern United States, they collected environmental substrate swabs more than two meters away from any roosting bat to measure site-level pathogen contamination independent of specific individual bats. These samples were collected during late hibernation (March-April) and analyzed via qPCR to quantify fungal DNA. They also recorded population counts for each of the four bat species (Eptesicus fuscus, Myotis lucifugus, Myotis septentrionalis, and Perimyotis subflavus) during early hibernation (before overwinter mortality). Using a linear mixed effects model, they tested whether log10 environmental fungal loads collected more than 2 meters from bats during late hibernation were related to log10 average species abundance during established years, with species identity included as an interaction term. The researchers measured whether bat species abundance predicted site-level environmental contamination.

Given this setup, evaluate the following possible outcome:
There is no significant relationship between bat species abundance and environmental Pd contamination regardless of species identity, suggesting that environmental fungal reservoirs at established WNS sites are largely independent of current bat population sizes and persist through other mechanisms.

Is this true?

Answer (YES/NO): NO